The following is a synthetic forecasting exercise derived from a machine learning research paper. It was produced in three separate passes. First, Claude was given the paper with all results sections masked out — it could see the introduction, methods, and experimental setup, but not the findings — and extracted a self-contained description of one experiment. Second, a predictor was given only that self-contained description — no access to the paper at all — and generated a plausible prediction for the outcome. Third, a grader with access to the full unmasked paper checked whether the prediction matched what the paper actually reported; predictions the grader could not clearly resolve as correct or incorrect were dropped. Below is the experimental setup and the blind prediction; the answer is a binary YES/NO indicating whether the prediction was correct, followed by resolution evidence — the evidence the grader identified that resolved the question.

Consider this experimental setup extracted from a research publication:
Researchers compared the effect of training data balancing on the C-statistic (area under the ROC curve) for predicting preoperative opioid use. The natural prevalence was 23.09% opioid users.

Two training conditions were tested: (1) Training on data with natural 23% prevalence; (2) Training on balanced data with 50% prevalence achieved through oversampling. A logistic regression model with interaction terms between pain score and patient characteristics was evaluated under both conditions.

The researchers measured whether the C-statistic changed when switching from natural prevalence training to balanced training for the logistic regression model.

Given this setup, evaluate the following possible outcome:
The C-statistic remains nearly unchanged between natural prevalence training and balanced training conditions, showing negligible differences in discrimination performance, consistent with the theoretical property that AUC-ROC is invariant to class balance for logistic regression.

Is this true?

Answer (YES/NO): NO